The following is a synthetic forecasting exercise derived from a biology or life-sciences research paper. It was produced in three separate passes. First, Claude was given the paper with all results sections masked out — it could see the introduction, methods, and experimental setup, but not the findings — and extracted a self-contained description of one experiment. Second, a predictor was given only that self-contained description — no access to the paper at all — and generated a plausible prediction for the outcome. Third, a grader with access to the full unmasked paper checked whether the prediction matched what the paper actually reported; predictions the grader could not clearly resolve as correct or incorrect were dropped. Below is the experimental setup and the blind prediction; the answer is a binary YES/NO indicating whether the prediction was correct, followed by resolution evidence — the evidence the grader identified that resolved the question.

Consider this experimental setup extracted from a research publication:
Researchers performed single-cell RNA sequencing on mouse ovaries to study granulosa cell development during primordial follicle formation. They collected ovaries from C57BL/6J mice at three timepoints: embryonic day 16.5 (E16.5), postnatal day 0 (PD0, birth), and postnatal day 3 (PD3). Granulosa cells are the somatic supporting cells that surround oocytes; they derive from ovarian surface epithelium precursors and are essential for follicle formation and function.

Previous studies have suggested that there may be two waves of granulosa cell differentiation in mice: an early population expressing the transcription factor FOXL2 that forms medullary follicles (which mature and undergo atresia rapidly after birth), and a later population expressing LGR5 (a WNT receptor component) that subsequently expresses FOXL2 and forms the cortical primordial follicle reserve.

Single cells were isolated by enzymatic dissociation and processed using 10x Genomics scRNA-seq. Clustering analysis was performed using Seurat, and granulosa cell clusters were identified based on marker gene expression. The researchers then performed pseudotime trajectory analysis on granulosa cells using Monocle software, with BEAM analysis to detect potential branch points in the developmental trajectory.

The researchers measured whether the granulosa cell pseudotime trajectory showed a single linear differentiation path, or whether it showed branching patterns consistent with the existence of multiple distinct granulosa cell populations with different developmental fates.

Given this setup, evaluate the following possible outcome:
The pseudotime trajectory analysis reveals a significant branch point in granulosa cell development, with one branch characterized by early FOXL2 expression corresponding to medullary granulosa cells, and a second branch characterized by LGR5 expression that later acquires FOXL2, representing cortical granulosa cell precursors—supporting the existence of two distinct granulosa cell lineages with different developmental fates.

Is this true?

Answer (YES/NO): NO